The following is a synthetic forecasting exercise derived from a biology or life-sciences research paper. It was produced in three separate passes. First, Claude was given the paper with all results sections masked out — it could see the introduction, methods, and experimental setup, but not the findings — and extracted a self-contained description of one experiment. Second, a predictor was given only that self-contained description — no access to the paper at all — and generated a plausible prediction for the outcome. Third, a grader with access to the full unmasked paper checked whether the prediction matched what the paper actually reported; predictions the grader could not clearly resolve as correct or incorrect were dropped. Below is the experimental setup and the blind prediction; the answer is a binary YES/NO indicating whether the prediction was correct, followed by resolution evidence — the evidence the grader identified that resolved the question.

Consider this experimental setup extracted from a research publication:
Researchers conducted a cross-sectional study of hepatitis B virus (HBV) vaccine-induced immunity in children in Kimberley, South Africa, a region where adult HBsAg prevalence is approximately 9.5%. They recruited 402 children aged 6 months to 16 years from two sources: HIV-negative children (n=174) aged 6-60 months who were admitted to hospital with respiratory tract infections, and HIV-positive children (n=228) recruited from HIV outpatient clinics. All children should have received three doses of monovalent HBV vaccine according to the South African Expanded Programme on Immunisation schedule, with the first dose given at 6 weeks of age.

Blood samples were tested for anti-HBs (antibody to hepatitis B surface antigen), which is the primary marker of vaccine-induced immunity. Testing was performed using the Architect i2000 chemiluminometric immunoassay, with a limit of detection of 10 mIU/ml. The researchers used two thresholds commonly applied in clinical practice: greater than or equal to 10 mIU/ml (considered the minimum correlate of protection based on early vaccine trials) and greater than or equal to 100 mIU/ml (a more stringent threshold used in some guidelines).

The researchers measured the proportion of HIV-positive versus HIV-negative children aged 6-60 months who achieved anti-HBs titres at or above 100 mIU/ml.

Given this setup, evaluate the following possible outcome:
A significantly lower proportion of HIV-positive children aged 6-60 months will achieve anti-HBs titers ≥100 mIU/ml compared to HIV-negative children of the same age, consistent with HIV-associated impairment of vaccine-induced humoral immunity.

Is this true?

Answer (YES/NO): YES